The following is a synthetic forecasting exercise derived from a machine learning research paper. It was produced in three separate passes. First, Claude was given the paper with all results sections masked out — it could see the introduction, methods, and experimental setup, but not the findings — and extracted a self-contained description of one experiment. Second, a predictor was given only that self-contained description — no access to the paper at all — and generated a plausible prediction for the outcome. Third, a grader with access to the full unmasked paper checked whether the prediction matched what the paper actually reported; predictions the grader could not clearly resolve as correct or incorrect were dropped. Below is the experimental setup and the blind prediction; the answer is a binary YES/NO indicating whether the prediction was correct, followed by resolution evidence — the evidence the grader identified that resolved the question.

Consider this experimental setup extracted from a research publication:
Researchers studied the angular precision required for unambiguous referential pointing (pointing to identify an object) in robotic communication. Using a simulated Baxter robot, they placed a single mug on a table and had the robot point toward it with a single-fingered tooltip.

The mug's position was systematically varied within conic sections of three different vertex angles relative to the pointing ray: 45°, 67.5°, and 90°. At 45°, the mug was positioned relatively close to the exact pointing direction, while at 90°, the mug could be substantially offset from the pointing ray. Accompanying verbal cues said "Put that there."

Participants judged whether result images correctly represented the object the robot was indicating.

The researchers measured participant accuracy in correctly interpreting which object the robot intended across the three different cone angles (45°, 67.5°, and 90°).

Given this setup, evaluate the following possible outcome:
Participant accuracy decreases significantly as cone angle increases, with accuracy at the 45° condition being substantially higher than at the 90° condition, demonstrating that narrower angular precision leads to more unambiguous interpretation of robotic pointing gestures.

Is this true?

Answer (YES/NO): NO